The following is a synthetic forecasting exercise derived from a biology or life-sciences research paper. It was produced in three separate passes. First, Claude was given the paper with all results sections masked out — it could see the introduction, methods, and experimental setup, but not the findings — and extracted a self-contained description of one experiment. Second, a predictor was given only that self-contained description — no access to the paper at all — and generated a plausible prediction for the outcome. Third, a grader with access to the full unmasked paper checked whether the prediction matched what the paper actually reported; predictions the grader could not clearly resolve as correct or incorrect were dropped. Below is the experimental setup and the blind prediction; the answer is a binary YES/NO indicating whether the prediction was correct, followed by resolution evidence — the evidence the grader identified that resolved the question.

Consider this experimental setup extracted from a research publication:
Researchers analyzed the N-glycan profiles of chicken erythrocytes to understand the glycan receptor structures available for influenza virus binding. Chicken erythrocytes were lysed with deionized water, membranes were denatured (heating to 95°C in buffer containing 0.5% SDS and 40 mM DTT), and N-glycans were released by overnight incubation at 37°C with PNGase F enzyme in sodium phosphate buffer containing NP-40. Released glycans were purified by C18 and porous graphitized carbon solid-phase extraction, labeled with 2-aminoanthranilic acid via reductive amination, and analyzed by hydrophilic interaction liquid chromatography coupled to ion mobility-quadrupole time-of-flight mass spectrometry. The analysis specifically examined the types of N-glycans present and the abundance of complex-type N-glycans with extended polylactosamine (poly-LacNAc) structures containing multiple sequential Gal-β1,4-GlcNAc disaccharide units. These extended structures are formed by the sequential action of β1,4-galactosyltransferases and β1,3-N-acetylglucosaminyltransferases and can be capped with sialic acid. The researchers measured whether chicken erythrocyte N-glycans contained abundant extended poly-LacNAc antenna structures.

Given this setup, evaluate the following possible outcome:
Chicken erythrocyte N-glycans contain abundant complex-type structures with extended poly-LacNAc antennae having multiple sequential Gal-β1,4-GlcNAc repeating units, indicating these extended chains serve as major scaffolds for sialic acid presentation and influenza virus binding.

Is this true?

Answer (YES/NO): NO